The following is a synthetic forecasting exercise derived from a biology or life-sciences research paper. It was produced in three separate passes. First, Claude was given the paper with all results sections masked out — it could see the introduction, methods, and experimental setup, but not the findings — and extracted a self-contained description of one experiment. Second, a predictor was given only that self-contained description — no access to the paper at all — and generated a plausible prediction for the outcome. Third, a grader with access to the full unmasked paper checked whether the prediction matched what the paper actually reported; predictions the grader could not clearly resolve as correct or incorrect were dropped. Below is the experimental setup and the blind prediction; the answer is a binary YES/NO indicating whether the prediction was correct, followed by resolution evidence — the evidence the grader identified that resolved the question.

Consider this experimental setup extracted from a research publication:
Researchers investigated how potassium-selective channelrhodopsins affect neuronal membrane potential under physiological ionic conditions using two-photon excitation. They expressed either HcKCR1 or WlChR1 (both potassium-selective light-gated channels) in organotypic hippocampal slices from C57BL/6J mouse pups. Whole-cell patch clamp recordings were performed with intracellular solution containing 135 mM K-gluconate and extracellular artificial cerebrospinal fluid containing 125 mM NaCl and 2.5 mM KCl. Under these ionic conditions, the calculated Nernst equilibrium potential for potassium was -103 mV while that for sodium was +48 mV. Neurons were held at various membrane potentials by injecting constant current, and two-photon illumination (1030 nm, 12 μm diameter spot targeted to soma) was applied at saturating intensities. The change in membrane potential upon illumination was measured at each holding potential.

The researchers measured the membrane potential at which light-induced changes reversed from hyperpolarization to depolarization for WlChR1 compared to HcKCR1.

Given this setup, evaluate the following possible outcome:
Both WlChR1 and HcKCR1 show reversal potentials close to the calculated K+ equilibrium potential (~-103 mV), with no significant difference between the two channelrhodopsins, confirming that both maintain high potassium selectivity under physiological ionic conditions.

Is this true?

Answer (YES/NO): NO